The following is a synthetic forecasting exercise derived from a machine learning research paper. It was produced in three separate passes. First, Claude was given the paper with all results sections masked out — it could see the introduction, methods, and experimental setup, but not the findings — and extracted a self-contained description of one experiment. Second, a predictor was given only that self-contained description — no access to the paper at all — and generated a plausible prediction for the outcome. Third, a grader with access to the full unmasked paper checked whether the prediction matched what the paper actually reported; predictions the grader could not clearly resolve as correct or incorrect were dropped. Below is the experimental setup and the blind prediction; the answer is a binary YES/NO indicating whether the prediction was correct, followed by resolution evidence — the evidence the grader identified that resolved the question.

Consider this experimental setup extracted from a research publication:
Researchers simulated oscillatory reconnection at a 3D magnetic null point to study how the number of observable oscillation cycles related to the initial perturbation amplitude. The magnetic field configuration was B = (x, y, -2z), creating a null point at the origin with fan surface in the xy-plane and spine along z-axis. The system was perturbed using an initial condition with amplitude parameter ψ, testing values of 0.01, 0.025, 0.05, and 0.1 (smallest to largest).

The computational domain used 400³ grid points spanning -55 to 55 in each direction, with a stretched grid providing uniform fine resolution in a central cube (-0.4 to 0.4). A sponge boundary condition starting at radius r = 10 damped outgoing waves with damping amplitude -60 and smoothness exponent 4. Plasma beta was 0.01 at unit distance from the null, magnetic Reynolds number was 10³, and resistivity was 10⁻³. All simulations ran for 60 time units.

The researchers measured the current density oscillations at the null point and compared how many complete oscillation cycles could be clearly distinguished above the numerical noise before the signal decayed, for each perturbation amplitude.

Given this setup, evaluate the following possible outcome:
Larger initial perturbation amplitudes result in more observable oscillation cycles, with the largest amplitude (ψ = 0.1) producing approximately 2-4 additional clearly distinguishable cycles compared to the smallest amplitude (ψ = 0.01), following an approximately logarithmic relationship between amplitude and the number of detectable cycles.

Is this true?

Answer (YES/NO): NO